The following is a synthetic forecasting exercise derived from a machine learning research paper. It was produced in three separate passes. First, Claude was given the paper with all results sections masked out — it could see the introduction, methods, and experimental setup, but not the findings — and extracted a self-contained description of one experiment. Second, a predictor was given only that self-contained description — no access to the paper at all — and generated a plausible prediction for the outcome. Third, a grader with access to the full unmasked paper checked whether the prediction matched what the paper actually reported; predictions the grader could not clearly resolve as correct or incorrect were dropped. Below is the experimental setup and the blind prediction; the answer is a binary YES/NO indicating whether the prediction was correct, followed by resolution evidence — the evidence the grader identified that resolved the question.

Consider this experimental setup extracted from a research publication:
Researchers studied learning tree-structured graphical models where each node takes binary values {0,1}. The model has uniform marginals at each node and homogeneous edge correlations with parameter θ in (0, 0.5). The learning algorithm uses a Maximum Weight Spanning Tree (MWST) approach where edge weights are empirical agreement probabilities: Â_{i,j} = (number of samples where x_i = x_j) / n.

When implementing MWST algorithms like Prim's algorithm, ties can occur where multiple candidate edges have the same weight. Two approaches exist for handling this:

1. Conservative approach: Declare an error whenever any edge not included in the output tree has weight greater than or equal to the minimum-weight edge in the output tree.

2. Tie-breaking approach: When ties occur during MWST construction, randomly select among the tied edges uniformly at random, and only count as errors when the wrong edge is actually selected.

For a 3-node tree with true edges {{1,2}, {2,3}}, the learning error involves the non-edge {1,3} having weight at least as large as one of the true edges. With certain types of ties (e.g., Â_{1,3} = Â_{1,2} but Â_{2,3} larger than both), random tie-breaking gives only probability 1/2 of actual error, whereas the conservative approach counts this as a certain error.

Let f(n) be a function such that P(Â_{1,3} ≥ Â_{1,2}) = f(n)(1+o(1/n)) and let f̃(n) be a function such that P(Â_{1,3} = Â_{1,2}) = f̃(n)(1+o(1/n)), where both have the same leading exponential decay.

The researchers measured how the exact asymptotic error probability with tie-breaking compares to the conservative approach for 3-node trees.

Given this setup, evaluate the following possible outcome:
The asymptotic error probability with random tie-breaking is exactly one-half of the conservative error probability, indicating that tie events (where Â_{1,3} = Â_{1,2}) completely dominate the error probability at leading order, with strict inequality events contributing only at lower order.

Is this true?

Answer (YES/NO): NO